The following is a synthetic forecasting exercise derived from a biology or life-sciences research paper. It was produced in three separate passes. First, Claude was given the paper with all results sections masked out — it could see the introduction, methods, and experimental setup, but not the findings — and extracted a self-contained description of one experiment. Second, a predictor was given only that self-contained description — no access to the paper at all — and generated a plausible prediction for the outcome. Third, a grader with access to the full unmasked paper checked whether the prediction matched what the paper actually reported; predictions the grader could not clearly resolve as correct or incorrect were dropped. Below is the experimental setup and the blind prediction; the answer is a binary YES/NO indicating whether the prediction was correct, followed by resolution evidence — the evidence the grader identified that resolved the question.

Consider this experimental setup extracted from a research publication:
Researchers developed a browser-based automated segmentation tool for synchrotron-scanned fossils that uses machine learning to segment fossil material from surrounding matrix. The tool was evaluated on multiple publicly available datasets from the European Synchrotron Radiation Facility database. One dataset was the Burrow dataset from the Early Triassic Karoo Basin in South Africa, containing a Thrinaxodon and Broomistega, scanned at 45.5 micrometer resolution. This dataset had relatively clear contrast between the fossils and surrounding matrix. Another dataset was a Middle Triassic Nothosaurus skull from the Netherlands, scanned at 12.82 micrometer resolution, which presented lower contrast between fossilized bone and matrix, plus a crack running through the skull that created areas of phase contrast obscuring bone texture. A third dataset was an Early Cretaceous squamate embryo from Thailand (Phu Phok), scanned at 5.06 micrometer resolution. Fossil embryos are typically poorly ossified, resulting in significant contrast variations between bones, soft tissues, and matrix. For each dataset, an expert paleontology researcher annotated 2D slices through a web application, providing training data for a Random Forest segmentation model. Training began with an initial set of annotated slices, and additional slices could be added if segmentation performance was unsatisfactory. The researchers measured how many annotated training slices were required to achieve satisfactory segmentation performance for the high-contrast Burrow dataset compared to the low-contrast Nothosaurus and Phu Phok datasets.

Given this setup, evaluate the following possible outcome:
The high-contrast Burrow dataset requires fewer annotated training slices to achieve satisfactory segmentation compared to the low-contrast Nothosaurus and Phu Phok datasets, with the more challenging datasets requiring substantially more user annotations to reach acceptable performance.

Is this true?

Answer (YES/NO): YES